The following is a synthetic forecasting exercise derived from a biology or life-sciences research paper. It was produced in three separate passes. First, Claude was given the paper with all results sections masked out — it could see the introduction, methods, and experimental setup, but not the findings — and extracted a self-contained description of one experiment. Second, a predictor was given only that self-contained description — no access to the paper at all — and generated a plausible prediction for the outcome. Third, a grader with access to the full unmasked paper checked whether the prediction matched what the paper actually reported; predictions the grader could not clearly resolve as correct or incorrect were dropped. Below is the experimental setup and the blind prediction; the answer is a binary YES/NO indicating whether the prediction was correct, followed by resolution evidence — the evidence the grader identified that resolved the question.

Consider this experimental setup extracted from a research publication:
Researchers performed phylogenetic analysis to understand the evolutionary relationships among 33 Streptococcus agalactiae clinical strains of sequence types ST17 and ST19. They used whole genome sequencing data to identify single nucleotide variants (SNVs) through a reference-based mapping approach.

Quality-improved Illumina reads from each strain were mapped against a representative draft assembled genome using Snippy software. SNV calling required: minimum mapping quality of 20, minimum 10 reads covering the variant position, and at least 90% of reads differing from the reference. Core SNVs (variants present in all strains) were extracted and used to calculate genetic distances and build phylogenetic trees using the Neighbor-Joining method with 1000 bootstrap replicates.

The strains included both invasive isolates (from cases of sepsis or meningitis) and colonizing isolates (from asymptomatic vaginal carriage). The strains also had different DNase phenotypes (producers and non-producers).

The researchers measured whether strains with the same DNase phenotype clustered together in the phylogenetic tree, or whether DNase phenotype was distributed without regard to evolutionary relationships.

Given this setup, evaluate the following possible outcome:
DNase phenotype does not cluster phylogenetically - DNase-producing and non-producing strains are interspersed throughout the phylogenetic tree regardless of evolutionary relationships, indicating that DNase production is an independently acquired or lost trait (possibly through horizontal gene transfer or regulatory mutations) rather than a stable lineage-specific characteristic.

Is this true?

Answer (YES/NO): NO